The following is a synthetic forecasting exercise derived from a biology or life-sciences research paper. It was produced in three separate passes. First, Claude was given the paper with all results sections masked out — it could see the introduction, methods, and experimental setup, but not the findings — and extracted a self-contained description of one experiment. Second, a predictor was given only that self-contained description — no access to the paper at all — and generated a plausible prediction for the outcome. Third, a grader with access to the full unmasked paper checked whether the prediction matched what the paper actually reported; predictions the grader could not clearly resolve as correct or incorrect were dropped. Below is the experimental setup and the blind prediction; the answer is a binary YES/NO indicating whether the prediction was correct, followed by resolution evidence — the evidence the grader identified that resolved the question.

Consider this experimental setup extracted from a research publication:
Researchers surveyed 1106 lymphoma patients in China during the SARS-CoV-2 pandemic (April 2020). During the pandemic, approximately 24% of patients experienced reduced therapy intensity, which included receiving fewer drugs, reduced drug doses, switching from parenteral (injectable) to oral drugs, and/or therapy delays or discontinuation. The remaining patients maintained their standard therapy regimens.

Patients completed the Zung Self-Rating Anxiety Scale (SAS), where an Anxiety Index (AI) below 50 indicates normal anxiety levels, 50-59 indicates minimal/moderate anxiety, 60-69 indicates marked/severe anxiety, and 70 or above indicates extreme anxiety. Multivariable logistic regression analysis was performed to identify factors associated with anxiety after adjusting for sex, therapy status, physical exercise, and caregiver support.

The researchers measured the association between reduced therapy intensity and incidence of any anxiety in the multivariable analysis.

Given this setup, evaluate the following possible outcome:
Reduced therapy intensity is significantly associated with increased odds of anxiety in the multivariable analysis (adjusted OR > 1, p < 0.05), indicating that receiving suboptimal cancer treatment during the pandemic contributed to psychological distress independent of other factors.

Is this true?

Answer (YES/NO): YES